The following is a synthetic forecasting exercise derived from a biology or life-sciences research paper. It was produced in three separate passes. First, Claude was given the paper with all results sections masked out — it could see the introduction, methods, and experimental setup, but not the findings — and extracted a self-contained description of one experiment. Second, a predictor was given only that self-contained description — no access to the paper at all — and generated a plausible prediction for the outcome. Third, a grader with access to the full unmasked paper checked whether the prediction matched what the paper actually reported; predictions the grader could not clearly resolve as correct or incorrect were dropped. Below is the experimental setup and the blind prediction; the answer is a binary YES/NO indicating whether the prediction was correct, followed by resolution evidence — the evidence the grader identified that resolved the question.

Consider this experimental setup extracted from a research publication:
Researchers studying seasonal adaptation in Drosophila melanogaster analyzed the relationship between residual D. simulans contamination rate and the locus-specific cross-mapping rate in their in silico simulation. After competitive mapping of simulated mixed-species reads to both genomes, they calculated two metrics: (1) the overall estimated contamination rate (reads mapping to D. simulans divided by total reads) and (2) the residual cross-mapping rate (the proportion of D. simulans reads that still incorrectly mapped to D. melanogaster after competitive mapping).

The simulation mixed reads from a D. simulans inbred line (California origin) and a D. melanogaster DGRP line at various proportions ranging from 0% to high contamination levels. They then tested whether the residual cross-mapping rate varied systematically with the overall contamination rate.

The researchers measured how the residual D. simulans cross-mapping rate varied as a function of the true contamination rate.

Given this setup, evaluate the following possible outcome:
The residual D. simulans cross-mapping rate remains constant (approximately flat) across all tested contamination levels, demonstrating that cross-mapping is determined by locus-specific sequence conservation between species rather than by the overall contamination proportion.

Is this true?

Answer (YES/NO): YES